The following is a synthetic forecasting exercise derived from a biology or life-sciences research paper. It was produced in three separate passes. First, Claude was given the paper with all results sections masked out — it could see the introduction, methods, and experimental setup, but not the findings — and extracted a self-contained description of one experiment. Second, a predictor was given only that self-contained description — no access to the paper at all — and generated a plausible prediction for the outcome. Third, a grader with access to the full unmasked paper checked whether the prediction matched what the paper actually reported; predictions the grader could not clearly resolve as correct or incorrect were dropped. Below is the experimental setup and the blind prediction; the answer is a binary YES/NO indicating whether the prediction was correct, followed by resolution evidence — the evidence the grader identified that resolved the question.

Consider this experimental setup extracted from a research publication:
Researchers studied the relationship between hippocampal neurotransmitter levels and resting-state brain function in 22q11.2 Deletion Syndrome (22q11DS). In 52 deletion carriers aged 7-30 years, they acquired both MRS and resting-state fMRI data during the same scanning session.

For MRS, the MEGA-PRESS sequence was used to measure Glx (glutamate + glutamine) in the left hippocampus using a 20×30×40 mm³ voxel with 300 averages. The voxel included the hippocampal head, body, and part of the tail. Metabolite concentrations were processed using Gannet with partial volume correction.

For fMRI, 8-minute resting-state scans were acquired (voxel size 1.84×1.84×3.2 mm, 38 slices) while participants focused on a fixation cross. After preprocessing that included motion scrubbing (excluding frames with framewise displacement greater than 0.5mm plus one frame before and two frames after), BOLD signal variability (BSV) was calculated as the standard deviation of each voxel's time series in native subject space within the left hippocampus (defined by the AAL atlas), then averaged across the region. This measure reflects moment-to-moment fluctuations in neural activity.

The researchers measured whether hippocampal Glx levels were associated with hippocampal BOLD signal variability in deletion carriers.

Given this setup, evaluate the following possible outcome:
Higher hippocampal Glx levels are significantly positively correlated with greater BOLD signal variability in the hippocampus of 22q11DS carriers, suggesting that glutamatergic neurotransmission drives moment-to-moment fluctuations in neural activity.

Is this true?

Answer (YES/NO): YES